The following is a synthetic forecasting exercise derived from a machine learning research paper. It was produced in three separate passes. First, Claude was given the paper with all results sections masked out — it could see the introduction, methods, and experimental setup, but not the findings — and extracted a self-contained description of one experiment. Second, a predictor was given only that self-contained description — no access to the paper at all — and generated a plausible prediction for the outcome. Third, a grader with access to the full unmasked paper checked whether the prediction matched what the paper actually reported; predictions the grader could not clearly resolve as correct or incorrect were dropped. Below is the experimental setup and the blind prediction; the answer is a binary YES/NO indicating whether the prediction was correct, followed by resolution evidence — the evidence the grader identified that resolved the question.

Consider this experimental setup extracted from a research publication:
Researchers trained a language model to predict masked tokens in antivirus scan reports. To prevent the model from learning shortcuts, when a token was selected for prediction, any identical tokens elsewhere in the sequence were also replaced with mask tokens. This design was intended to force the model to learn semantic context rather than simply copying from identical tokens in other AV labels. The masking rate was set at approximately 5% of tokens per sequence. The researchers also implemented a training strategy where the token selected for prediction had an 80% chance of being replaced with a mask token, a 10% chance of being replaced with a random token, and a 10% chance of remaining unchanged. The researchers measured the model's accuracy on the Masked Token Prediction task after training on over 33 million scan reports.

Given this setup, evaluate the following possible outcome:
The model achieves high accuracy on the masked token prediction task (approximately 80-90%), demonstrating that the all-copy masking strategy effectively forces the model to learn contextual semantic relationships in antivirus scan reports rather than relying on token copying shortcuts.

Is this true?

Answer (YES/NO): NO